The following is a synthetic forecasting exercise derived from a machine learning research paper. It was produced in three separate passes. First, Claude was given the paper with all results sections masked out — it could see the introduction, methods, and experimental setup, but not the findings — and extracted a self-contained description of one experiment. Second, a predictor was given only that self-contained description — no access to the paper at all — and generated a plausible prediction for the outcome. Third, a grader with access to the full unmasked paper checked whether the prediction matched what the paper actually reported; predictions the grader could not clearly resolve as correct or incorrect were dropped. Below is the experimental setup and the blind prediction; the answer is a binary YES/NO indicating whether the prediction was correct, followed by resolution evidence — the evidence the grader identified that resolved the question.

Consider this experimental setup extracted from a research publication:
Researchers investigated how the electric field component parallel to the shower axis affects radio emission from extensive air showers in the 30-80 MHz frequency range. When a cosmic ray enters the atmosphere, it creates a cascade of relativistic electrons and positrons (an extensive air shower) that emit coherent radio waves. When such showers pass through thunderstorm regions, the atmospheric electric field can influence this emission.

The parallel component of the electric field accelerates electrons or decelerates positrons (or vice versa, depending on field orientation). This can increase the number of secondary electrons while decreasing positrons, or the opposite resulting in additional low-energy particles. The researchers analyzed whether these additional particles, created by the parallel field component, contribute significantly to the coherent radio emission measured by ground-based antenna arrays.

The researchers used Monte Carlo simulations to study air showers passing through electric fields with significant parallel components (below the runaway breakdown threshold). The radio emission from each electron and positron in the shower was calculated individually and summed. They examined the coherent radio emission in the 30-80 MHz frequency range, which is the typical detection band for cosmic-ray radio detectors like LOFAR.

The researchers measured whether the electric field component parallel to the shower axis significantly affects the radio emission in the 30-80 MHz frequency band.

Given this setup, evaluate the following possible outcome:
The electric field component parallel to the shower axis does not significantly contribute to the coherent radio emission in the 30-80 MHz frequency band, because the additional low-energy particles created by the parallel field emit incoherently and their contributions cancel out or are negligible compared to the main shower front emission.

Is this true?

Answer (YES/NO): YES